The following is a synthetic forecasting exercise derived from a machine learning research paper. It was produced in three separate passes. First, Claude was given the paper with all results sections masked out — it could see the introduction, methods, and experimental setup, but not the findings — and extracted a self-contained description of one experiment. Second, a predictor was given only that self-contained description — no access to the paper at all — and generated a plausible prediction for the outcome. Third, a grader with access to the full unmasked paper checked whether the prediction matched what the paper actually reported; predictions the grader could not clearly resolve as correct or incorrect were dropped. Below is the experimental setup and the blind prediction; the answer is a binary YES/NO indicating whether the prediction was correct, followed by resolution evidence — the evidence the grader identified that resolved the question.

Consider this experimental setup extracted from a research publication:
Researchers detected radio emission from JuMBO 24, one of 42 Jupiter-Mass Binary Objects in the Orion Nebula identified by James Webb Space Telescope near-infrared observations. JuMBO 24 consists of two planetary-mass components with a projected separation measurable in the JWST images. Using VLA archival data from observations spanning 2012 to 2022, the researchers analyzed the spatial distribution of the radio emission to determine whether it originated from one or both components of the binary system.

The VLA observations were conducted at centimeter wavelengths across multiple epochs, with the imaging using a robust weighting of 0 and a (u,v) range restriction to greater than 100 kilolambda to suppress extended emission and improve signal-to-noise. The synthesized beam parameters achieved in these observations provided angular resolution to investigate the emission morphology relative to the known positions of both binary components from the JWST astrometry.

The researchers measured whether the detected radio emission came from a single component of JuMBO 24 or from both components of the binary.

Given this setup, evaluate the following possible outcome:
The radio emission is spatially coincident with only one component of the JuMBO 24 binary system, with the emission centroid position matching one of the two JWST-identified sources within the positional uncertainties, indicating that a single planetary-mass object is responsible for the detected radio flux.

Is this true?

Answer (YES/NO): NO